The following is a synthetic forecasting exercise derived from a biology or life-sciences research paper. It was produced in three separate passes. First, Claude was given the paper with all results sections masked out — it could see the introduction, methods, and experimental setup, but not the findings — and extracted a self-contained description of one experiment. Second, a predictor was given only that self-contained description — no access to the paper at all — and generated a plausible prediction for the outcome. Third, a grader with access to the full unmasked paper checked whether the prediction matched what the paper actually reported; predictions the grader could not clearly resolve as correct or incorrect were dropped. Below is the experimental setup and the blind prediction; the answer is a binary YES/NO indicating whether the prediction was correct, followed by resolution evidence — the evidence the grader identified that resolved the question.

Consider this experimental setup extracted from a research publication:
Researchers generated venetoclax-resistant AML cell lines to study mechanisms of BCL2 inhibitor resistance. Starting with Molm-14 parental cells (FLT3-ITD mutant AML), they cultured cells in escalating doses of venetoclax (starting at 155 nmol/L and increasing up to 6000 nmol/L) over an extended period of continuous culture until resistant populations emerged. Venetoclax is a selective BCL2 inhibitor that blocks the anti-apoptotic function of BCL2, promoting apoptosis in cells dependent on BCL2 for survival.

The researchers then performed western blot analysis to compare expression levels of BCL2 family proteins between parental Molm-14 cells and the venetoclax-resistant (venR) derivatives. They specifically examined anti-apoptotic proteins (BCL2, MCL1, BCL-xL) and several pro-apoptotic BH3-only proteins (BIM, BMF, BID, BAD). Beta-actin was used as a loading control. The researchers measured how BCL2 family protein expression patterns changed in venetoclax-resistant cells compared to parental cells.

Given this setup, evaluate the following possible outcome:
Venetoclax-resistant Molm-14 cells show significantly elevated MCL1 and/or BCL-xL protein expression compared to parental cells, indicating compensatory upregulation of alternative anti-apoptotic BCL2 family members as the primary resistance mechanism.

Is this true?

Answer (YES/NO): YES